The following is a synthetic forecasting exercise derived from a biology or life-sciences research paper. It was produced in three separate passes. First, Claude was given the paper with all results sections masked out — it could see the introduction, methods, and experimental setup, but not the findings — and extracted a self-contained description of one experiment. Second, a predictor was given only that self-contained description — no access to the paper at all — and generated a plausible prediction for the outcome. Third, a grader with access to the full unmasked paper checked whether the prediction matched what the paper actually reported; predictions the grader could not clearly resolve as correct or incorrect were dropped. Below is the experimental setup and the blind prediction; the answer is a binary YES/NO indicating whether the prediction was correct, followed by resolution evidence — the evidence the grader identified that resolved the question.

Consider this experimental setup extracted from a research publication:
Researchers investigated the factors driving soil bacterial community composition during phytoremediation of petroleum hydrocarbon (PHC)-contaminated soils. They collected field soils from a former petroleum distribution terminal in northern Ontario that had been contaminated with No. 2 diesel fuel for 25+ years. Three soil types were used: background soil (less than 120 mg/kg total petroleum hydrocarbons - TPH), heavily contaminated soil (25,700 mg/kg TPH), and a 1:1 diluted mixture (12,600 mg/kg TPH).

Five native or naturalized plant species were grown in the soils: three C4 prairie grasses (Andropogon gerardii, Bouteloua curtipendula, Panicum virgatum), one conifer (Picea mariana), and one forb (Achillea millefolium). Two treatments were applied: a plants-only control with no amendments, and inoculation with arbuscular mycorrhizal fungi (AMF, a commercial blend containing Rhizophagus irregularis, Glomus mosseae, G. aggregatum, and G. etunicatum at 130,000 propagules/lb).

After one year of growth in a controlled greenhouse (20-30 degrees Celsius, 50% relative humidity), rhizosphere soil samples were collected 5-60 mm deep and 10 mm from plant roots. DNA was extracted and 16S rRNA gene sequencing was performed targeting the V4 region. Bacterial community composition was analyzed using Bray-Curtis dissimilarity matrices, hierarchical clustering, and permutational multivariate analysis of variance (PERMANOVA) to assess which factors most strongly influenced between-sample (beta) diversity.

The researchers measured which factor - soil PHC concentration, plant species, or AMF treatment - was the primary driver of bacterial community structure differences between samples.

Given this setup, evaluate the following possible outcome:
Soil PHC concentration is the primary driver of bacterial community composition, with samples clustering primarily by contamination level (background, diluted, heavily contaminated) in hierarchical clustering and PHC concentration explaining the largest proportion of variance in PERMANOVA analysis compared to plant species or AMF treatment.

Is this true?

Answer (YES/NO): YES